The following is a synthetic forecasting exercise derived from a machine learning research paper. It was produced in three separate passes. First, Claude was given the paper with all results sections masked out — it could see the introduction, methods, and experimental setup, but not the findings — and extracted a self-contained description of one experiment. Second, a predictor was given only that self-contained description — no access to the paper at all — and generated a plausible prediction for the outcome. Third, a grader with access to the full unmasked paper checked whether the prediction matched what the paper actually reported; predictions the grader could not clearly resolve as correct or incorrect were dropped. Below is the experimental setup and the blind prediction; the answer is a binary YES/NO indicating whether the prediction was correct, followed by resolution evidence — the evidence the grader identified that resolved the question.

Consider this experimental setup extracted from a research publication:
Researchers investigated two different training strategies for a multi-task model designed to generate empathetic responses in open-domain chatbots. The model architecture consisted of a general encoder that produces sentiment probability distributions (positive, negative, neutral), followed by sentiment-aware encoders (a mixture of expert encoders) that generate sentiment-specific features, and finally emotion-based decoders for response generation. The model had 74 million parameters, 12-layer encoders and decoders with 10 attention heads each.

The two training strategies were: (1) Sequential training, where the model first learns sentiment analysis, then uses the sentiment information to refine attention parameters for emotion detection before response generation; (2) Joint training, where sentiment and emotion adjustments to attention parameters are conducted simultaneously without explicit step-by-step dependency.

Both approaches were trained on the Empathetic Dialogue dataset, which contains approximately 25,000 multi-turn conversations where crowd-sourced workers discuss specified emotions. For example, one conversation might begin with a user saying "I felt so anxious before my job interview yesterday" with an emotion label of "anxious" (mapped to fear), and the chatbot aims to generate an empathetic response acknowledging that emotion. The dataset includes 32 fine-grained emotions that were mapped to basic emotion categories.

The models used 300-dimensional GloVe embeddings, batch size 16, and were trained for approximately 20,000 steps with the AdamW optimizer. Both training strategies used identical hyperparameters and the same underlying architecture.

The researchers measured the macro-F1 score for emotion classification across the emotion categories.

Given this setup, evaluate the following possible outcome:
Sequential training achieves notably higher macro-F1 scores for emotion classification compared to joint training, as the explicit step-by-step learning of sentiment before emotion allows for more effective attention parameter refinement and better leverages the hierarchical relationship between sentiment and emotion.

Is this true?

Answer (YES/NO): YES